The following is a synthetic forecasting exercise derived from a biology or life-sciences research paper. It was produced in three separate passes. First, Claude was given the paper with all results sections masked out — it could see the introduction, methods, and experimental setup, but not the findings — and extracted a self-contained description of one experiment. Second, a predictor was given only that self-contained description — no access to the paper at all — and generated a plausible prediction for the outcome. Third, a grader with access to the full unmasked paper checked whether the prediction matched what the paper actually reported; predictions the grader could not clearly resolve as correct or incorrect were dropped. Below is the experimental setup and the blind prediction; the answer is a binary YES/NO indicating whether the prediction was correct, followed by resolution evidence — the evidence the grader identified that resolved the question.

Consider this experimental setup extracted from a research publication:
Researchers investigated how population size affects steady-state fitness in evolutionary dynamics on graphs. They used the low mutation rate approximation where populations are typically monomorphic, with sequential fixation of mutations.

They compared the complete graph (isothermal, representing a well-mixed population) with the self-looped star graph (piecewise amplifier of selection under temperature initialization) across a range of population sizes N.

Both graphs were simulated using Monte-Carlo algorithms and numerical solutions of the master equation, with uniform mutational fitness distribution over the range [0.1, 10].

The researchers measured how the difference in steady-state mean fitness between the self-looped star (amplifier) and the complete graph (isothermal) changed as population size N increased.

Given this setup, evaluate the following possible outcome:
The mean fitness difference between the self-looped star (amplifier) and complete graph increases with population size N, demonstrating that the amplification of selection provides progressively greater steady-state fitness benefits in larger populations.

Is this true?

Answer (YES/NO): NO